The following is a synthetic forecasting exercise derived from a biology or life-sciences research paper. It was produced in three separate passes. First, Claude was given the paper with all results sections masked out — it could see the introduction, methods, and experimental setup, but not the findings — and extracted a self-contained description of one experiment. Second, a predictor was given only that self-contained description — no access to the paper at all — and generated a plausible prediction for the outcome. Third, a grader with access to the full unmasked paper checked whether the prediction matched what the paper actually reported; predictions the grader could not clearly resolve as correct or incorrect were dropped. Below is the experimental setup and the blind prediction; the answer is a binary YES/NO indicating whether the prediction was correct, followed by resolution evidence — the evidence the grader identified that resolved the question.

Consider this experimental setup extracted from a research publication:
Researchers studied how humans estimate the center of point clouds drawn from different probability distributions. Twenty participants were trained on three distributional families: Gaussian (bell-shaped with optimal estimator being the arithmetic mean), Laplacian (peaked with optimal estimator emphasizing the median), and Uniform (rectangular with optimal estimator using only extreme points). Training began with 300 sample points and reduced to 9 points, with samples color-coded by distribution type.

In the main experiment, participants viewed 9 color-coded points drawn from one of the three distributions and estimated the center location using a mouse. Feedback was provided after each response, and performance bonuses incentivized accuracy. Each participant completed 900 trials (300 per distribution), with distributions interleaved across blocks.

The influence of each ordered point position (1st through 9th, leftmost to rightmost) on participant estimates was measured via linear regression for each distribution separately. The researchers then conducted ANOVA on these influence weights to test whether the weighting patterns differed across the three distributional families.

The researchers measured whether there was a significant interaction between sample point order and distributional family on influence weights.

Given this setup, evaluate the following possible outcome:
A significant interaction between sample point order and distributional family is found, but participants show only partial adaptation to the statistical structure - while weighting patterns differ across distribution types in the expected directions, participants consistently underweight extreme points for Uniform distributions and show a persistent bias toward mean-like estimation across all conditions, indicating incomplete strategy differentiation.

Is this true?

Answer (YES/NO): NO